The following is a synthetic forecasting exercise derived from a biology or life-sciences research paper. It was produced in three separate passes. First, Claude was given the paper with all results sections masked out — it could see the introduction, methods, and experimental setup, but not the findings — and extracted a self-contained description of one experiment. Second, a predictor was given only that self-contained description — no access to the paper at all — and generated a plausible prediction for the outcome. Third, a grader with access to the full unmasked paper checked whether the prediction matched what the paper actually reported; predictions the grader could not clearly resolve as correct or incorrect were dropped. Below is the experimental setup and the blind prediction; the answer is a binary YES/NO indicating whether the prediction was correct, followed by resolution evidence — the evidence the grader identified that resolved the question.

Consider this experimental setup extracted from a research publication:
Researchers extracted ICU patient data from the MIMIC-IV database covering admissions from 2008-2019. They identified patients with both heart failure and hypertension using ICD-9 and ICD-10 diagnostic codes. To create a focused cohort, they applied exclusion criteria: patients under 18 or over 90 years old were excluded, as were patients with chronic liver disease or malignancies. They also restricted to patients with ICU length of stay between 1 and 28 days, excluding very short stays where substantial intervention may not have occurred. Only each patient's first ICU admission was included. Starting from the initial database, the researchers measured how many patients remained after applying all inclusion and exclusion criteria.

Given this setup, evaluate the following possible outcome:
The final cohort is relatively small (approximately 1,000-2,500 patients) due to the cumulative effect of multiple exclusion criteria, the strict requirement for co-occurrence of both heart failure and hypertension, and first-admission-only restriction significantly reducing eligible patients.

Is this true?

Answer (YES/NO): NO